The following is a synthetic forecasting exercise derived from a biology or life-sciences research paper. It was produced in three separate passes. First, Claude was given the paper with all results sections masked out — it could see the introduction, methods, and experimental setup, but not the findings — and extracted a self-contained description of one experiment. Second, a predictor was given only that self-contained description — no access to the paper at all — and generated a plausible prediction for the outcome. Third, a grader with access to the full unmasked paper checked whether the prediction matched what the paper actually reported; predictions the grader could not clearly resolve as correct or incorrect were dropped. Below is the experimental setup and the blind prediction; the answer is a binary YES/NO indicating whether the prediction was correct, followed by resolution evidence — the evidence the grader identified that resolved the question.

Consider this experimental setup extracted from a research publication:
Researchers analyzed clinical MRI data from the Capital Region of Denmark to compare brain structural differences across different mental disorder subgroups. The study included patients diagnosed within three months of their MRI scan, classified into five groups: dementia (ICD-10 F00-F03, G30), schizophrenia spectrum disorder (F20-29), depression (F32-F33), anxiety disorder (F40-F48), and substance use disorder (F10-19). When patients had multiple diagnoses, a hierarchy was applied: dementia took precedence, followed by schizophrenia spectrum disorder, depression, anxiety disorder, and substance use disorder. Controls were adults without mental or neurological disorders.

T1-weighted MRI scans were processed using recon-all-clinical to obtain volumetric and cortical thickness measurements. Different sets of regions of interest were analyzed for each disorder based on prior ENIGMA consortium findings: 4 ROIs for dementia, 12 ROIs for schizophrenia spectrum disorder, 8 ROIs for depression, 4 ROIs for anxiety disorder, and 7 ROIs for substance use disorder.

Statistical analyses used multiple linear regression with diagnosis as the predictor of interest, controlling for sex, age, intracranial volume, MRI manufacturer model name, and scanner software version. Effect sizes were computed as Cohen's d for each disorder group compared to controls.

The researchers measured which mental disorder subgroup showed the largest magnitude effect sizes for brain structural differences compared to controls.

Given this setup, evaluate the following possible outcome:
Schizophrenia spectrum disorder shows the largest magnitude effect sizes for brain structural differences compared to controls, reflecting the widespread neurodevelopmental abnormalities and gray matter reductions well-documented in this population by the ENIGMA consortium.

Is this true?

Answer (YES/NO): NO